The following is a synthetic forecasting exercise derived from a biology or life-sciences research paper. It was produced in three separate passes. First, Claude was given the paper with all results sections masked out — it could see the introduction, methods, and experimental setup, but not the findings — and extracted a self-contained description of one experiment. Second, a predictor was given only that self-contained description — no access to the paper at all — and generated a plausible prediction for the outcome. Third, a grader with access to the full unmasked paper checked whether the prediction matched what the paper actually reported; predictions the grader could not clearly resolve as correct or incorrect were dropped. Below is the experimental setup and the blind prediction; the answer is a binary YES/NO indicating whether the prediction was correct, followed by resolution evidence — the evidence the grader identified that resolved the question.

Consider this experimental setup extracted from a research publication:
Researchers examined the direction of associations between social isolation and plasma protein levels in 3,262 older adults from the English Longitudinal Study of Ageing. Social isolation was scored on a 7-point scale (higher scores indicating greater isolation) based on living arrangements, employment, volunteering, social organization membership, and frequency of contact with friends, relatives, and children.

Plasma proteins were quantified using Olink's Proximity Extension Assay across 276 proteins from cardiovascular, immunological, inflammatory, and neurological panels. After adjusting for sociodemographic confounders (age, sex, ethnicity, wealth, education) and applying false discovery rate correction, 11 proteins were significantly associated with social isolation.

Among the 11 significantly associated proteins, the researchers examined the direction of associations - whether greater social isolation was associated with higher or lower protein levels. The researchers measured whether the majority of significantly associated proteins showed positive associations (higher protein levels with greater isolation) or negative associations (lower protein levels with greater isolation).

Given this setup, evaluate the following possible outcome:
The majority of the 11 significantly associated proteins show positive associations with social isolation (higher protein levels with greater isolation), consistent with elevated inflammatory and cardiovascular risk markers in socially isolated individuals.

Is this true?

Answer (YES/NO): YES